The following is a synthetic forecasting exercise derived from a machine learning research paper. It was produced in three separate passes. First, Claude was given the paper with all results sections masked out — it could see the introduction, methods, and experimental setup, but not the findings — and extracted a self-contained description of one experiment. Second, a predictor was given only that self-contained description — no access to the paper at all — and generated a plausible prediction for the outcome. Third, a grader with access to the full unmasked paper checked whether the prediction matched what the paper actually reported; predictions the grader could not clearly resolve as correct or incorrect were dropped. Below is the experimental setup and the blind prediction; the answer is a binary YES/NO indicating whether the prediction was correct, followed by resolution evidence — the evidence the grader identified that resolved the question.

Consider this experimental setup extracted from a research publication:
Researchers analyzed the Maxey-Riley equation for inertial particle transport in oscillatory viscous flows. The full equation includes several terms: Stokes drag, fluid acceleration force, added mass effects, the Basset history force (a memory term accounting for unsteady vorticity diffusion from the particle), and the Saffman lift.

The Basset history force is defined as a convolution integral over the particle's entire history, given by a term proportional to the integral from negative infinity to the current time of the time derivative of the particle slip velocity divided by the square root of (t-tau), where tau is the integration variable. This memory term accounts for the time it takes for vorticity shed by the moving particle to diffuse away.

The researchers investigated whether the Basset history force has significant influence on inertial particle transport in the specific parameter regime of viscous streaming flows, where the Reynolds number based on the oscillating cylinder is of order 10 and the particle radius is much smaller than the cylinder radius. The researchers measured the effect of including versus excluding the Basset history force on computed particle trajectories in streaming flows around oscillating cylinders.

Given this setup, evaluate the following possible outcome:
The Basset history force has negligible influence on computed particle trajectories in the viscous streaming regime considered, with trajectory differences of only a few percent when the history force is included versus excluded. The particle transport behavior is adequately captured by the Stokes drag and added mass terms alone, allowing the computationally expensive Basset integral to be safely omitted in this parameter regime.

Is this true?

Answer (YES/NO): NO